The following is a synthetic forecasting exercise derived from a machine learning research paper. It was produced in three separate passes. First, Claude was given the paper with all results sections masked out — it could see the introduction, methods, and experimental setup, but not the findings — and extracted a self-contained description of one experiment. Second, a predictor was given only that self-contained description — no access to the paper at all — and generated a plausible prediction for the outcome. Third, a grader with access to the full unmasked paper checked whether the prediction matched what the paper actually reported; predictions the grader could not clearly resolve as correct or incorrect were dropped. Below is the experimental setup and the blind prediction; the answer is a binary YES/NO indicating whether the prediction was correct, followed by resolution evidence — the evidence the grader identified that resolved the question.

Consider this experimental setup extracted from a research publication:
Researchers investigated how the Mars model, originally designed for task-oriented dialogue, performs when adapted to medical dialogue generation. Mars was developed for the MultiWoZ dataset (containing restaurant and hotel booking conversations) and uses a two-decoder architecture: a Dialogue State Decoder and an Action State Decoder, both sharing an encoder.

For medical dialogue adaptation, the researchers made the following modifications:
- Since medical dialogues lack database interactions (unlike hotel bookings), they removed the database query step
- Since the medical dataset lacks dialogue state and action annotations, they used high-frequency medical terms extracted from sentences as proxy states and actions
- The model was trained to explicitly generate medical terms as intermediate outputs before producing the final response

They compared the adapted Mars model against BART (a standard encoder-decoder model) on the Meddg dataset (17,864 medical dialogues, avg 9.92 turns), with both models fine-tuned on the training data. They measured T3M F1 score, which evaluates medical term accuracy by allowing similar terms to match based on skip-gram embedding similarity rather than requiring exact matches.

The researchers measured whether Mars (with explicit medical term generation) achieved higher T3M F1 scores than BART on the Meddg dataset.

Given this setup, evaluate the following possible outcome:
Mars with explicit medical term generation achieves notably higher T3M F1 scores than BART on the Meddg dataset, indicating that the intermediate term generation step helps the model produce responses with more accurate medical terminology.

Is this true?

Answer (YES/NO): NO